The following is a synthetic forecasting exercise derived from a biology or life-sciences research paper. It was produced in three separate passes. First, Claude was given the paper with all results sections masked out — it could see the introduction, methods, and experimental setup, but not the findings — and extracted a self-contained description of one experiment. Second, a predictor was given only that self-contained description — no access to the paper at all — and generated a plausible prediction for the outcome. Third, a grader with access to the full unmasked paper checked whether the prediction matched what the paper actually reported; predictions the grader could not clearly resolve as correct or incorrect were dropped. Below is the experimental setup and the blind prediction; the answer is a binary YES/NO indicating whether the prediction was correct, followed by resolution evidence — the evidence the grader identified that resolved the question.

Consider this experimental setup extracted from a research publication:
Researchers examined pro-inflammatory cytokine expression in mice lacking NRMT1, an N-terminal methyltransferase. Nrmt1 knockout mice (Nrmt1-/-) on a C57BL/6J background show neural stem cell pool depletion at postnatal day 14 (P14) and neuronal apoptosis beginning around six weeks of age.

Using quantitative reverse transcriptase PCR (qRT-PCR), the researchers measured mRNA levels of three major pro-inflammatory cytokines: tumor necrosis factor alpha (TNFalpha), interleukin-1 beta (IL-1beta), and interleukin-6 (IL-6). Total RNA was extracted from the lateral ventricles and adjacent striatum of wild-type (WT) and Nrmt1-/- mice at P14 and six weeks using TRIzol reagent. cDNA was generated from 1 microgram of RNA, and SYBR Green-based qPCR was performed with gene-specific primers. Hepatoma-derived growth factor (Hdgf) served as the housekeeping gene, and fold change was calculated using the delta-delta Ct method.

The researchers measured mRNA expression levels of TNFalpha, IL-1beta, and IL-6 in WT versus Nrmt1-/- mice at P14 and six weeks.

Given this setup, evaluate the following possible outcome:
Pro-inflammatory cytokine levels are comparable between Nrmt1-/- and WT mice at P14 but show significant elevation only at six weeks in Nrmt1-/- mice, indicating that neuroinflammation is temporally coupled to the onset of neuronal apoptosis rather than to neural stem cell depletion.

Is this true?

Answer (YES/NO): NO